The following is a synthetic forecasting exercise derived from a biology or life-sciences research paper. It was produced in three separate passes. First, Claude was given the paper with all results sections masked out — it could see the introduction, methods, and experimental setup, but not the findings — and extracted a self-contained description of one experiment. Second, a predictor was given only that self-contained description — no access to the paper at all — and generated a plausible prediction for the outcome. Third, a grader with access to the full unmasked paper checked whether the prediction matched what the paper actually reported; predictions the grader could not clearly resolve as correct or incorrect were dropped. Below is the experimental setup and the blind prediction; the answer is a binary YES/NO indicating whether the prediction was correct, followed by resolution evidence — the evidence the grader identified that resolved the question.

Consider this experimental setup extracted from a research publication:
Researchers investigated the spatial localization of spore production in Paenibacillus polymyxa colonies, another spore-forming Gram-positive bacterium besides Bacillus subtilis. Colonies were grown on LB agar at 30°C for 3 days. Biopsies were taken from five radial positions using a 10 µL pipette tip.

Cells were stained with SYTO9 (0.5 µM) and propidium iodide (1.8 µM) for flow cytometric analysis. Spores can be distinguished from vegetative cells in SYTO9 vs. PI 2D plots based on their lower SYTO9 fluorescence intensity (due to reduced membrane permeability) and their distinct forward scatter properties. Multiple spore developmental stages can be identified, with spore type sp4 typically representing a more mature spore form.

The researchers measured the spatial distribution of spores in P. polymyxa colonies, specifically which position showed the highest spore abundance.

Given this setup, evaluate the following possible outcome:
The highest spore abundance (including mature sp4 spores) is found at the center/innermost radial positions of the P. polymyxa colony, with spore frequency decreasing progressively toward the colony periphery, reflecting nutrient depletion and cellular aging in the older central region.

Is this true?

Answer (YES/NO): NO